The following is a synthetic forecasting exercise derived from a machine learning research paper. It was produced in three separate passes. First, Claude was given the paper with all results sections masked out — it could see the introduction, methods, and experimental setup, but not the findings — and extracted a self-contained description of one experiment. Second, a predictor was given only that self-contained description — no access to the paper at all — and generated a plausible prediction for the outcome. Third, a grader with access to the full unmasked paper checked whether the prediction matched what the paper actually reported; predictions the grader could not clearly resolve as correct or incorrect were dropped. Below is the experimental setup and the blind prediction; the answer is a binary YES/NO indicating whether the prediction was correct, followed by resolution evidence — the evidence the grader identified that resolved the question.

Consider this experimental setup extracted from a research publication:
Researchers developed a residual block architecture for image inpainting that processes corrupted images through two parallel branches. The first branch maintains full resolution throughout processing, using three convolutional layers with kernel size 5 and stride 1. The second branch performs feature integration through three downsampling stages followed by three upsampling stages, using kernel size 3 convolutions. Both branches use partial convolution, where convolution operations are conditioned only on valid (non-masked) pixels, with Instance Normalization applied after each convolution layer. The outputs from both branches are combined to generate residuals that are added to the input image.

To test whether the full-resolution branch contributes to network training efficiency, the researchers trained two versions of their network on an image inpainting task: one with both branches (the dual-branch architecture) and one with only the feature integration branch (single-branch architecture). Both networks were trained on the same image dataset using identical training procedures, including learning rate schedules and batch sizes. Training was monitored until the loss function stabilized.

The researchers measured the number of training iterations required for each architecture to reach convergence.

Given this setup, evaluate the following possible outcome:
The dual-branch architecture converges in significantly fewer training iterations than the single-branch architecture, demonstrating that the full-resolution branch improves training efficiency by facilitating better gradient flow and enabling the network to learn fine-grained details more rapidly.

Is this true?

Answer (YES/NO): YES